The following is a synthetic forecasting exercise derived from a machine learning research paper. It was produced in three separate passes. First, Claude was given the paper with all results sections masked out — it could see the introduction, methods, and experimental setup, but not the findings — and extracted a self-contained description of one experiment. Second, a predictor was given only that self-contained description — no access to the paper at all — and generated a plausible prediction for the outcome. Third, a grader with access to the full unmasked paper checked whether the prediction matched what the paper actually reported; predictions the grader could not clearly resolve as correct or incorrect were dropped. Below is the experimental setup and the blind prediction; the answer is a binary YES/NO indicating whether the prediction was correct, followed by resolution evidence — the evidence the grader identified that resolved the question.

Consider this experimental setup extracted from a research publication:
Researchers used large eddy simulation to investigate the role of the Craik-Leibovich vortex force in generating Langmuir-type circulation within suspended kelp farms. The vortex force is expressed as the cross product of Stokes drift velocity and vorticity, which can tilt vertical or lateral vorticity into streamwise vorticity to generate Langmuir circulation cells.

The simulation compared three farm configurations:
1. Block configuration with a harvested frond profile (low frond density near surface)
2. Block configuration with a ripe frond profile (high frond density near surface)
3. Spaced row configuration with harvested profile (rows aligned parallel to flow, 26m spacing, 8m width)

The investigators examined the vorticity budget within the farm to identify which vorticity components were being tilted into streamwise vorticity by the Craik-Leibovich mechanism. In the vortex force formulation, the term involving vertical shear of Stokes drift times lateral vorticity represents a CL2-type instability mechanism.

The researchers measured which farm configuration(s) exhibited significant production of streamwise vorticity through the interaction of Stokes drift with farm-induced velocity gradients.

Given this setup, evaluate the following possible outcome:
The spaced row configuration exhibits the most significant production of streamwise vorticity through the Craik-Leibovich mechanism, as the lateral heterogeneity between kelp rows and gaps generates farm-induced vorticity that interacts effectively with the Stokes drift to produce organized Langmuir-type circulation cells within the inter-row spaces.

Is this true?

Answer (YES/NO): NO